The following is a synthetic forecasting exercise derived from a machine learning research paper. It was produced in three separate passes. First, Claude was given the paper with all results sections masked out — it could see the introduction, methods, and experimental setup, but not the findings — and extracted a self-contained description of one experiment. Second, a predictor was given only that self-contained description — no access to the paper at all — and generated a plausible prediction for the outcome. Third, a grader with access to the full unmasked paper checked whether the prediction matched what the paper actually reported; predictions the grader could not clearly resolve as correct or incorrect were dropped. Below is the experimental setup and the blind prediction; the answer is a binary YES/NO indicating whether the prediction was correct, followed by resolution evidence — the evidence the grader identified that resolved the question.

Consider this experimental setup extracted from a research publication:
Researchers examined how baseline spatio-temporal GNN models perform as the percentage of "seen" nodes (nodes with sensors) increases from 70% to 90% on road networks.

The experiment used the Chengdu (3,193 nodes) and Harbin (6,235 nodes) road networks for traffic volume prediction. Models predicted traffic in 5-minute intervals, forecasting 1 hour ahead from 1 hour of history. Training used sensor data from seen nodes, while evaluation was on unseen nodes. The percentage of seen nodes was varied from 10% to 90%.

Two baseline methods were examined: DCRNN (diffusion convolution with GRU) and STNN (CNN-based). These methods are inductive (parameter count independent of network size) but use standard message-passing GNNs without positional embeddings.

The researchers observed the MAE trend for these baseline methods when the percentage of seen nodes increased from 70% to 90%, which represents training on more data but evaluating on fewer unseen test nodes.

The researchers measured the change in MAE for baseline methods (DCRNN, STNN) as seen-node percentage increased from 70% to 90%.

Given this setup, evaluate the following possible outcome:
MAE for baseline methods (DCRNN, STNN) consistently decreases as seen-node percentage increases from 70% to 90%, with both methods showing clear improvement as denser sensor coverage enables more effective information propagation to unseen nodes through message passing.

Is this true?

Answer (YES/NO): NO